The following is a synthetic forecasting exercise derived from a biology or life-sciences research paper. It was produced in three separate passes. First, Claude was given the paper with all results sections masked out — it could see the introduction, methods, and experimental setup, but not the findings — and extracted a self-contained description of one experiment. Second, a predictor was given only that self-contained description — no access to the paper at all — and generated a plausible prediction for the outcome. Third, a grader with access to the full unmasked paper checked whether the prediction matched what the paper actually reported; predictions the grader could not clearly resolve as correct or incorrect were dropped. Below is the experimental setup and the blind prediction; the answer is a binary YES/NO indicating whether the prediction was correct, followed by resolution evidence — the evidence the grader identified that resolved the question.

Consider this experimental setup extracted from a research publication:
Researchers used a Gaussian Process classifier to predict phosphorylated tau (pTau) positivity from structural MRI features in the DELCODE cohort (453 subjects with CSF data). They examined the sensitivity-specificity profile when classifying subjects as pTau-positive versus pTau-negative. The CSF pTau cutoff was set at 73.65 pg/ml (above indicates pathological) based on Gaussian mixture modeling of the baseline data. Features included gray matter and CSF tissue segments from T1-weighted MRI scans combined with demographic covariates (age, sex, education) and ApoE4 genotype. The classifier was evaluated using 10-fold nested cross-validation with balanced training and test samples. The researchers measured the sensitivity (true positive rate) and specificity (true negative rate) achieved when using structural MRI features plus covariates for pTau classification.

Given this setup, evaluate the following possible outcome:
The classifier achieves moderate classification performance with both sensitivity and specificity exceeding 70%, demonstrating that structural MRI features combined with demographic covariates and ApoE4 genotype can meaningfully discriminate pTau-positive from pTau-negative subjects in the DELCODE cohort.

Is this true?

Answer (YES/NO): NO